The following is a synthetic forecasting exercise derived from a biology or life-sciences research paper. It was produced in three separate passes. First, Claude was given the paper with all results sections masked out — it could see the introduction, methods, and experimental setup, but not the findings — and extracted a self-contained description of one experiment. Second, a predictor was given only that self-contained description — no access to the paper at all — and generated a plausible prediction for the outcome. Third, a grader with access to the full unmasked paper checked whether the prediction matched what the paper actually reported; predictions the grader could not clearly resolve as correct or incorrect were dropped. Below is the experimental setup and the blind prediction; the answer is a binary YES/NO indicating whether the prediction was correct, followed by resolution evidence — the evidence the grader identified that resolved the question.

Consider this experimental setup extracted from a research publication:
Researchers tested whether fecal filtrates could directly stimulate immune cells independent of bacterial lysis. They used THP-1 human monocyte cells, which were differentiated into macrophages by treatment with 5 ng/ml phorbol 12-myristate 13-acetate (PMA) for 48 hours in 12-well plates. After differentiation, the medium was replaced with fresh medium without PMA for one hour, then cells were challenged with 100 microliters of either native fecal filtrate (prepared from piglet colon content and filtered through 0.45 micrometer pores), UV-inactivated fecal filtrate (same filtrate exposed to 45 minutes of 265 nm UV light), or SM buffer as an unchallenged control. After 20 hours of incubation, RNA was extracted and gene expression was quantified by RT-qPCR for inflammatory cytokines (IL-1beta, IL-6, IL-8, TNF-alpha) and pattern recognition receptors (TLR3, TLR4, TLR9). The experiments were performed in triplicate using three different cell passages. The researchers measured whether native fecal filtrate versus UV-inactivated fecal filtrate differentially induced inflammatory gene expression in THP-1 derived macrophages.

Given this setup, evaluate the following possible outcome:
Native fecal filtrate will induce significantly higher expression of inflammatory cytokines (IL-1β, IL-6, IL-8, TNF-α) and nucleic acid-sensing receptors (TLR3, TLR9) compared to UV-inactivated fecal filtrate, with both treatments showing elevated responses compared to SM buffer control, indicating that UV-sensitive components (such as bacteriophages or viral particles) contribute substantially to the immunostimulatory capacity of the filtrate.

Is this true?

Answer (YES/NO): NO